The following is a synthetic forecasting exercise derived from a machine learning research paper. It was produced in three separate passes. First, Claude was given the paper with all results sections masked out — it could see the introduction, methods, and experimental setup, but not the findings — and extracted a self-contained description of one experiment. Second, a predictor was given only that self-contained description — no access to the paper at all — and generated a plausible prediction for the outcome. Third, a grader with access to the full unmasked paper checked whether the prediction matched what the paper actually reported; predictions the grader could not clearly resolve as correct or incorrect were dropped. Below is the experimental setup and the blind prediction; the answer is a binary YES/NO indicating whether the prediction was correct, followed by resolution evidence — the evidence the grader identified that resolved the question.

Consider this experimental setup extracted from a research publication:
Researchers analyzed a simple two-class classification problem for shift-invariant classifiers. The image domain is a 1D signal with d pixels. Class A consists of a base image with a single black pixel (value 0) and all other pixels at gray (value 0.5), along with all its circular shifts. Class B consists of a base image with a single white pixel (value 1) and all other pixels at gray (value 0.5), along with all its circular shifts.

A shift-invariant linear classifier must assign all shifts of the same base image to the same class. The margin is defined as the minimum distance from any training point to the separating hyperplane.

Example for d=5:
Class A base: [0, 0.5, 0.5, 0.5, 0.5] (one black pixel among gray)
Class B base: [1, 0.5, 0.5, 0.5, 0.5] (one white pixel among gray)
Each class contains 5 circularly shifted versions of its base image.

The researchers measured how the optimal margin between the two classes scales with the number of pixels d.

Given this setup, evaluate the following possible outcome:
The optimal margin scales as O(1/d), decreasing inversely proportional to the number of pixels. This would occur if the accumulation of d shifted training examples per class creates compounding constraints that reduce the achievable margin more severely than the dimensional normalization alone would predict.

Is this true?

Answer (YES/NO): NO